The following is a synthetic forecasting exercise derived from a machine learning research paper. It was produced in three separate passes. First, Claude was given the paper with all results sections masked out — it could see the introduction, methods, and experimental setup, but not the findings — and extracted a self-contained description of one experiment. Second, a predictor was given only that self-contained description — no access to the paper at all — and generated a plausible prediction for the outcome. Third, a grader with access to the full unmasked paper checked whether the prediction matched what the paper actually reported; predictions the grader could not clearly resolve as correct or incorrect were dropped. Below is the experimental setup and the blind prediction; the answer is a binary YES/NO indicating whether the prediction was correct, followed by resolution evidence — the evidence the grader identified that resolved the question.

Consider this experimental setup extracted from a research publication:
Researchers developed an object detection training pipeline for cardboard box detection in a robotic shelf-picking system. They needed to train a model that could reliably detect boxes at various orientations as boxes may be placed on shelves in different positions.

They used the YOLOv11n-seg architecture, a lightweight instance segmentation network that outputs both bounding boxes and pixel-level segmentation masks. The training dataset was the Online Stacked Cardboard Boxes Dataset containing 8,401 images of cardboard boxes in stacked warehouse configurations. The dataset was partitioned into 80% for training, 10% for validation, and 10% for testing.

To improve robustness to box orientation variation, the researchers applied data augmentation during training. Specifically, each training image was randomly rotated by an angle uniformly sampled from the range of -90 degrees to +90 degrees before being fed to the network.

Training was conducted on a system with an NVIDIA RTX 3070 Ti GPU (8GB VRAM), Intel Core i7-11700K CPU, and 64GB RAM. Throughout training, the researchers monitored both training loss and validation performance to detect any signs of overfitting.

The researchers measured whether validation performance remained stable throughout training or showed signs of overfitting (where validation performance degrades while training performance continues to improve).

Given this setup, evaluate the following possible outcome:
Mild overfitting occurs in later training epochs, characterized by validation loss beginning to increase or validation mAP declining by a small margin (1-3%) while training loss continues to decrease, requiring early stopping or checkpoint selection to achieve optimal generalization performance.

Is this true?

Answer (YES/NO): NO